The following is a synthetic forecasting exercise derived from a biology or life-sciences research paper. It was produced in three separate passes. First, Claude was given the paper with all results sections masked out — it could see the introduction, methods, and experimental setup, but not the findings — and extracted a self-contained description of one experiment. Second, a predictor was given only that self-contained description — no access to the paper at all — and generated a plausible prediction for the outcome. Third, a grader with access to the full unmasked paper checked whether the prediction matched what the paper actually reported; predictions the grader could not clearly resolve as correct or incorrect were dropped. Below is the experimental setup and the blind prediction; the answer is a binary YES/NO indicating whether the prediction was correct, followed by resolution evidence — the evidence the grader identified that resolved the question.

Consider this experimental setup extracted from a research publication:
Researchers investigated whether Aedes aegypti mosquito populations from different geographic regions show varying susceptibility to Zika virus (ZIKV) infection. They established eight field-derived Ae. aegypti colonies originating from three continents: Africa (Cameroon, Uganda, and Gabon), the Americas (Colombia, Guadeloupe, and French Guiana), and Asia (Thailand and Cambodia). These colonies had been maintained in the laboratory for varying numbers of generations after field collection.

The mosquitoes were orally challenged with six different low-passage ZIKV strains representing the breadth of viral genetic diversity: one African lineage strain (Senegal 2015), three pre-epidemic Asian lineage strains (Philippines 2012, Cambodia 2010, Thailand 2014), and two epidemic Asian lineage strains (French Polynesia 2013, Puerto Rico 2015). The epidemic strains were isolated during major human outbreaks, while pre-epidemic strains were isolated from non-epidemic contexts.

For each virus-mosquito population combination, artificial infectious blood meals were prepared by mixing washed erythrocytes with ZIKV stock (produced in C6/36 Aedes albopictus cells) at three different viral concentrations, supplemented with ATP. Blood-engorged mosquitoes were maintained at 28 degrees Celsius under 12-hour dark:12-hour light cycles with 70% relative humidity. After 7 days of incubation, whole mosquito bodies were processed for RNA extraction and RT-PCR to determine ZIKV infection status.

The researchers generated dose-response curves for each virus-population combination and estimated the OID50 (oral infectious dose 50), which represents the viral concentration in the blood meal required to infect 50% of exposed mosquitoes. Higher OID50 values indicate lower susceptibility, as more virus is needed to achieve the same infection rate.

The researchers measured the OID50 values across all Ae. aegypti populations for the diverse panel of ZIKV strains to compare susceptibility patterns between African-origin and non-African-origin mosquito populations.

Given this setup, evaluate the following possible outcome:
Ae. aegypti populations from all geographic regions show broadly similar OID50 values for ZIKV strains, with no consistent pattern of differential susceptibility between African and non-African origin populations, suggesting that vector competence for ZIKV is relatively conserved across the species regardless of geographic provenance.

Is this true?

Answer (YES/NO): NO